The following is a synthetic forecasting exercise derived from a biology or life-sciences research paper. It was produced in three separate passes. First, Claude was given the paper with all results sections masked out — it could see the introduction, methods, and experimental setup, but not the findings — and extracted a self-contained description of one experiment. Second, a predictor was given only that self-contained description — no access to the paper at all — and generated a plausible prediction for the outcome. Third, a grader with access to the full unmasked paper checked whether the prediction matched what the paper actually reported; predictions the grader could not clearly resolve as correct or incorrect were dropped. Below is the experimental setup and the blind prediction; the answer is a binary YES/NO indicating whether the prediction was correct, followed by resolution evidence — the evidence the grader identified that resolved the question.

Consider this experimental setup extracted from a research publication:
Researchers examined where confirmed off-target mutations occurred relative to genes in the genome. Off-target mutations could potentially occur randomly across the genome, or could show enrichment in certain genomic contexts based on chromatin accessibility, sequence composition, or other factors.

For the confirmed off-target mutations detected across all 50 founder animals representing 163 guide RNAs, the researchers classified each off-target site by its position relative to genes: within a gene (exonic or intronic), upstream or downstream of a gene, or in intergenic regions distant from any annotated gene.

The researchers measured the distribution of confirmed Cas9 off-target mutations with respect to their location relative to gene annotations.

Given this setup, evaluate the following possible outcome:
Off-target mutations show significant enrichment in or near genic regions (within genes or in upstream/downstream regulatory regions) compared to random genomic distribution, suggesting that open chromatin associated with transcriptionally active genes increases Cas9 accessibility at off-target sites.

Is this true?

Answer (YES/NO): NO